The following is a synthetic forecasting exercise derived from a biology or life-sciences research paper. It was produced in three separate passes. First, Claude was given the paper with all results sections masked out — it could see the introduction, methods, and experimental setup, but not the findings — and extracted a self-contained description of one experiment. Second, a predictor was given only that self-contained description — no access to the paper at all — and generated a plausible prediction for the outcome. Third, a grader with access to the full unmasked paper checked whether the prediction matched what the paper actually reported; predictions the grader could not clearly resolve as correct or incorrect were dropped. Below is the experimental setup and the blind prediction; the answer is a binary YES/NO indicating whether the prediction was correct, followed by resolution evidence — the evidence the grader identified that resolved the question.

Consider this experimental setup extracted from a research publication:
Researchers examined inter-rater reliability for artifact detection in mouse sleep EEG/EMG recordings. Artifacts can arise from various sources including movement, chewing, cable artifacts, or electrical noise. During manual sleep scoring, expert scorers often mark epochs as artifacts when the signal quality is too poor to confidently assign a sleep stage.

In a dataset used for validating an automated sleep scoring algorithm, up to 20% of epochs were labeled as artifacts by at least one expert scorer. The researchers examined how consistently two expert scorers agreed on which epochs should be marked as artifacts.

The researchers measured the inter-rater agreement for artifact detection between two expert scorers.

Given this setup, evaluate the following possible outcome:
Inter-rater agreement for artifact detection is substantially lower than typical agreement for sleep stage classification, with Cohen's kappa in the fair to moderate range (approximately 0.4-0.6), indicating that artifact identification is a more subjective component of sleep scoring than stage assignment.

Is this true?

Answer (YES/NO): NO